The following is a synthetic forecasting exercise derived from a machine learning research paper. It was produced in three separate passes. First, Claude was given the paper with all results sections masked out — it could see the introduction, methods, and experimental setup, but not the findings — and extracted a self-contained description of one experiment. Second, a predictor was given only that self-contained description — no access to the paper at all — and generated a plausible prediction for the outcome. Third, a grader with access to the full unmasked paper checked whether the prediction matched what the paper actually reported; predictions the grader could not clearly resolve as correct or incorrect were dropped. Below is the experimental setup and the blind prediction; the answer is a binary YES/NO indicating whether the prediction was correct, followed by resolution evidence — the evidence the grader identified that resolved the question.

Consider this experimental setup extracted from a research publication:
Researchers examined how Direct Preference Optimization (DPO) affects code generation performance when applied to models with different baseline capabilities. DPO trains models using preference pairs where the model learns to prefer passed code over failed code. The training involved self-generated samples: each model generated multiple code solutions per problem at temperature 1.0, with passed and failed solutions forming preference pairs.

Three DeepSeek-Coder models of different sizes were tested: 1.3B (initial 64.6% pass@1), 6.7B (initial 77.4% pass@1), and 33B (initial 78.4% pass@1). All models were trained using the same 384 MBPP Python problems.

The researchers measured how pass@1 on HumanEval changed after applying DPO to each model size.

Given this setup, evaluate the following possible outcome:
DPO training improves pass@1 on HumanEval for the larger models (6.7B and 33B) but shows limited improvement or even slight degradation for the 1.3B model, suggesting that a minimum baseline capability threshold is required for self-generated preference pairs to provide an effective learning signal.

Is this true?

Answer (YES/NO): NO